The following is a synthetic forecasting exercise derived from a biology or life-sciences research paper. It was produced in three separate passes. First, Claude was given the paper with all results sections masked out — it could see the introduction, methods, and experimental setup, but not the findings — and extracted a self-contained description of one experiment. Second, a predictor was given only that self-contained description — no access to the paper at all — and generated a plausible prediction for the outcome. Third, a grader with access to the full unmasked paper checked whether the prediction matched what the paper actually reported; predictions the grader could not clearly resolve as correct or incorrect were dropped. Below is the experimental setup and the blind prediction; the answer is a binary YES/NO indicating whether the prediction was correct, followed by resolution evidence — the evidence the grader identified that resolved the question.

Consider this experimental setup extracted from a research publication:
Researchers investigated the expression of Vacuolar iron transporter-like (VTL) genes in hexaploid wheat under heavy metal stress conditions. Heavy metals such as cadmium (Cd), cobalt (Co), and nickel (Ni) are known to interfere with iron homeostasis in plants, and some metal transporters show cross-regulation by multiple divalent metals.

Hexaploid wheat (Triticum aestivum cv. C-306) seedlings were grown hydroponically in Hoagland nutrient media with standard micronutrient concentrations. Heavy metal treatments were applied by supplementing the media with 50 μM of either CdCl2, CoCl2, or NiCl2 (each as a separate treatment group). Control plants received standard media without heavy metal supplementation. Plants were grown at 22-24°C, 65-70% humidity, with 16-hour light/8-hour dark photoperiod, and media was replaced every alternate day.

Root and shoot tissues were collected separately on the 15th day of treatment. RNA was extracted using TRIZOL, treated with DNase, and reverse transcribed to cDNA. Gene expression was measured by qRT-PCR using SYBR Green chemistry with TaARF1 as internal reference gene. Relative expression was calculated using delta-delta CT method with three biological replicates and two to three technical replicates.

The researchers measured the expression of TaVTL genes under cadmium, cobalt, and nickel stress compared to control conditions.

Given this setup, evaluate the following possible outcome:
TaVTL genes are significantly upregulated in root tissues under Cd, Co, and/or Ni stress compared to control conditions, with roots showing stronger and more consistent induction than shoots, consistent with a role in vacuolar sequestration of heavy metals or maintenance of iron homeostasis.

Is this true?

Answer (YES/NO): NO